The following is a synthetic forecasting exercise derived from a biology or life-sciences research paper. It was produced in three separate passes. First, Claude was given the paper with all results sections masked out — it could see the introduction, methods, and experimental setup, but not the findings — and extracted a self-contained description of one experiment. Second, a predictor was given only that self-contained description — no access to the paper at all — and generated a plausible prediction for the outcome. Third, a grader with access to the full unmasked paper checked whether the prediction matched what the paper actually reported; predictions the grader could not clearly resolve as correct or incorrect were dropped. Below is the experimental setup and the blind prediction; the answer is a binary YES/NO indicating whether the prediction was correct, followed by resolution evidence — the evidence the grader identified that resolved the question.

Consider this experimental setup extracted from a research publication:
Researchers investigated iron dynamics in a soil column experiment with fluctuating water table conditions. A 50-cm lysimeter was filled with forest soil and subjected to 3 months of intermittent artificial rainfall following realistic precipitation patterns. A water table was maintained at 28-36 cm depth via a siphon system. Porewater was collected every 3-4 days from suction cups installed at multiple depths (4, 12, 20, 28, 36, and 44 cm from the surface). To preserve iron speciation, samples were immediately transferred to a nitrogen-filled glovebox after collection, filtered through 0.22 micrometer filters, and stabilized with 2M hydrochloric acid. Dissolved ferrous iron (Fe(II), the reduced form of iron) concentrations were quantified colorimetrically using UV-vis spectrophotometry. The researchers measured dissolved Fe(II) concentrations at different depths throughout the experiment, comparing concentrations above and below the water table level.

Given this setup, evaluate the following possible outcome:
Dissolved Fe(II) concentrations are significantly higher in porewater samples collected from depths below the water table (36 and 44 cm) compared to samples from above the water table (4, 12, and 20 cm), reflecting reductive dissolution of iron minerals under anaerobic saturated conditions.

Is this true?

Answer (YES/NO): YES